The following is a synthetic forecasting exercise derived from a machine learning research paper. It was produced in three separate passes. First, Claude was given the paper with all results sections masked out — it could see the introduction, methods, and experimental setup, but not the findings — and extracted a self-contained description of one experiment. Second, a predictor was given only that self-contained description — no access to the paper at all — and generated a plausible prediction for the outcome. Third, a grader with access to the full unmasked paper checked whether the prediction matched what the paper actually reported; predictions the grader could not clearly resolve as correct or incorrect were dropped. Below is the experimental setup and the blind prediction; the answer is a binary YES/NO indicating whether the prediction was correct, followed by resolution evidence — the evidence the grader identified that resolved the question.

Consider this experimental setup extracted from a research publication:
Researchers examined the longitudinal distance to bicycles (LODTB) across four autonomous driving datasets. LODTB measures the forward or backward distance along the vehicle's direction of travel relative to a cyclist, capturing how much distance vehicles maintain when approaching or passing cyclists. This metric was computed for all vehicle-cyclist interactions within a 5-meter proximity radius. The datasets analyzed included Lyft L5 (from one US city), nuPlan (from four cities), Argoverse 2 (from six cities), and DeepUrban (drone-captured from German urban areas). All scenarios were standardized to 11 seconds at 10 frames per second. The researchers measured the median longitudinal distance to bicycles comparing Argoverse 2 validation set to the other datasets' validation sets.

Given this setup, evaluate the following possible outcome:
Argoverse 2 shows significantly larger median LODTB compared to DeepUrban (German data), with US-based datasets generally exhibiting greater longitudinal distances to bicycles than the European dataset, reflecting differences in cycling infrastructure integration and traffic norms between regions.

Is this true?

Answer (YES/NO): NO